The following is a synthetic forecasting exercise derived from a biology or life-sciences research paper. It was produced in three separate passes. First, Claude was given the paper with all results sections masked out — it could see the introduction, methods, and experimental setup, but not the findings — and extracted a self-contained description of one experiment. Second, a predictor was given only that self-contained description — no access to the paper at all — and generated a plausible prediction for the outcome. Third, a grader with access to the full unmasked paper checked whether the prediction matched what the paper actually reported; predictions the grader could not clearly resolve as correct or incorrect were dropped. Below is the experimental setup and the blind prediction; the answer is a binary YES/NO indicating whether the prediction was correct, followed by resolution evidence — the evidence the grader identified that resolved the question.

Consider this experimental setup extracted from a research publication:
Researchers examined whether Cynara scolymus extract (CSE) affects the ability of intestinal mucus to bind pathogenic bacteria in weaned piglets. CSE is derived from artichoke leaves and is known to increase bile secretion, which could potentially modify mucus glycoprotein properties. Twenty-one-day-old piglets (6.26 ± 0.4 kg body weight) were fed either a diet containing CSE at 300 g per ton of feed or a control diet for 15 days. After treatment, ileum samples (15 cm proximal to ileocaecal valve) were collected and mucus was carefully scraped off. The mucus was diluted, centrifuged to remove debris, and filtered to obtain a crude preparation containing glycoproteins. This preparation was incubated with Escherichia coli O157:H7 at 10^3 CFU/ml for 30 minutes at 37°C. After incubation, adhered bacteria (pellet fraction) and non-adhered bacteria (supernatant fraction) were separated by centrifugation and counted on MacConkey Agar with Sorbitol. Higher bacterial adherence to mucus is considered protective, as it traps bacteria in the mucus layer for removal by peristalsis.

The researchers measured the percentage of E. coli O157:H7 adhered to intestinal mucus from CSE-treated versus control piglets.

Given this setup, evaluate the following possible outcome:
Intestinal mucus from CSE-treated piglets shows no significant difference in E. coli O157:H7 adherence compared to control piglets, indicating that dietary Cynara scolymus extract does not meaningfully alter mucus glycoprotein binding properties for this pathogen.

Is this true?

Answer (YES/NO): NO